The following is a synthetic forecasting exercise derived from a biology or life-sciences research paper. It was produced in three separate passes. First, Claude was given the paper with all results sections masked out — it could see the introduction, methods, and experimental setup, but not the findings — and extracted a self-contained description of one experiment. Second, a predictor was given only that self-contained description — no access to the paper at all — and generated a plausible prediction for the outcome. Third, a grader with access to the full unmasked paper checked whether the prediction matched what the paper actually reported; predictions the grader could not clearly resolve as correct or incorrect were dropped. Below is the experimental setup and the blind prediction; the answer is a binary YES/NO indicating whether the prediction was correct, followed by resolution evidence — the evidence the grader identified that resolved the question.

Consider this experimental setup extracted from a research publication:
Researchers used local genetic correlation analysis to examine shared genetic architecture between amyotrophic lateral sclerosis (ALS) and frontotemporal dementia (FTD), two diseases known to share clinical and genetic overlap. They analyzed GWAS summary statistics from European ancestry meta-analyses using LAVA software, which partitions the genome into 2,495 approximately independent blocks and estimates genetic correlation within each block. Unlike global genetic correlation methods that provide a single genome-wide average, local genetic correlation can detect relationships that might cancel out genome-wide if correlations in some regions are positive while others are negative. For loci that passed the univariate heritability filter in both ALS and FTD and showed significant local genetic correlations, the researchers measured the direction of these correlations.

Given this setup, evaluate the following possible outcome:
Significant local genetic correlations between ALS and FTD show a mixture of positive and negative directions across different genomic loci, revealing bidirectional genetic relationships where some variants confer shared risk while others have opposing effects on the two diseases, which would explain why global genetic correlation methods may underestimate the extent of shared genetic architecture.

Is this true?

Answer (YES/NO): NO